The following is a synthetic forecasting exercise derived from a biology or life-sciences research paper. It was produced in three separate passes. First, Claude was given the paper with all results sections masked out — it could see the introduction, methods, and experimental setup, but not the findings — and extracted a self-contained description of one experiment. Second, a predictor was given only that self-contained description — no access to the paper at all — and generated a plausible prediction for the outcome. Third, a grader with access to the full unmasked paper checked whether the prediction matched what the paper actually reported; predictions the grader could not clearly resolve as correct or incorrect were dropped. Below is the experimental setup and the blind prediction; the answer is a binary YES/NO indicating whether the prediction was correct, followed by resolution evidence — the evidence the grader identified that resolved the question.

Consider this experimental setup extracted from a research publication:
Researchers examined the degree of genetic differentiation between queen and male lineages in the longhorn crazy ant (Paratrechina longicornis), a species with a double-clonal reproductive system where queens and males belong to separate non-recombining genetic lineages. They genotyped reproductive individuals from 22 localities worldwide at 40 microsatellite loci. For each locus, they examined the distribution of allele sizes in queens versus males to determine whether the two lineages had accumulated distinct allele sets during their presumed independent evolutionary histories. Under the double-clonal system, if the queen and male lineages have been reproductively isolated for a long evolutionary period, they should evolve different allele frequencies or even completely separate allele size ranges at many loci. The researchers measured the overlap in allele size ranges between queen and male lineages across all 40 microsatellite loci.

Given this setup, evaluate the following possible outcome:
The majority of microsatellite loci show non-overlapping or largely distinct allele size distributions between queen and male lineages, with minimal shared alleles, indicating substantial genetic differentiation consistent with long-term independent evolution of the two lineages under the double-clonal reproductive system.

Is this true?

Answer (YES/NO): NO